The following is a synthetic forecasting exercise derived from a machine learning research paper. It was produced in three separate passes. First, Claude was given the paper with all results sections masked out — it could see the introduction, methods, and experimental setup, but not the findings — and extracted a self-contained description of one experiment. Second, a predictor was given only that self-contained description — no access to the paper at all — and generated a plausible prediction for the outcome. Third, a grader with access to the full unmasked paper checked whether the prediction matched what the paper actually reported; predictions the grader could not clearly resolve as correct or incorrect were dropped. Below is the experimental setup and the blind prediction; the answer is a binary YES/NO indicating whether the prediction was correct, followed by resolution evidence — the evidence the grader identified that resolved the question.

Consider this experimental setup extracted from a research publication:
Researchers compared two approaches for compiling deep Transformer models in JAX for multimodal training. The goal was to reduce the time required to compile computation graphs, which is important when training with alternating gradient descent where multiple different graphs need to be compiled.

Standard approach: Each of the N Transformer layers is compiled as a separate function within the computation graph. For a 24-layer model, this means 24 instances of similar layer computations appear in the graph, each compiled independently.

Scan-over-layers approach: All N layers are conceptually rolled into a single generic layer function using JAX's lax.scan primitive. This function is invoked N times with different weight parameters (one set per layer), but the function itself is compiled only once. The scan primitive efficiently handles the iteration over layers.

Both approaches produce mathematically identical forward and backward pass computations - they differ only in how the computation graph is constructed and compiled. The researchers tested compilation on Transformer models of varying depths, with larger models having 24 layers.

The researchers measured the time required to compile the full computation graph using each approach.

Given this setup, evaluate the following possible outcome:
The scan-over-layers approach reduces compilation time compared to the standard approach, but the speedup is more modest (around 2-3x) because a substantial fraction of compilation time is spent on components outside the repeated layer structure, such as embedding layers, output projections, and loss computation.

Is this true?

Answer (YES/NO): NO